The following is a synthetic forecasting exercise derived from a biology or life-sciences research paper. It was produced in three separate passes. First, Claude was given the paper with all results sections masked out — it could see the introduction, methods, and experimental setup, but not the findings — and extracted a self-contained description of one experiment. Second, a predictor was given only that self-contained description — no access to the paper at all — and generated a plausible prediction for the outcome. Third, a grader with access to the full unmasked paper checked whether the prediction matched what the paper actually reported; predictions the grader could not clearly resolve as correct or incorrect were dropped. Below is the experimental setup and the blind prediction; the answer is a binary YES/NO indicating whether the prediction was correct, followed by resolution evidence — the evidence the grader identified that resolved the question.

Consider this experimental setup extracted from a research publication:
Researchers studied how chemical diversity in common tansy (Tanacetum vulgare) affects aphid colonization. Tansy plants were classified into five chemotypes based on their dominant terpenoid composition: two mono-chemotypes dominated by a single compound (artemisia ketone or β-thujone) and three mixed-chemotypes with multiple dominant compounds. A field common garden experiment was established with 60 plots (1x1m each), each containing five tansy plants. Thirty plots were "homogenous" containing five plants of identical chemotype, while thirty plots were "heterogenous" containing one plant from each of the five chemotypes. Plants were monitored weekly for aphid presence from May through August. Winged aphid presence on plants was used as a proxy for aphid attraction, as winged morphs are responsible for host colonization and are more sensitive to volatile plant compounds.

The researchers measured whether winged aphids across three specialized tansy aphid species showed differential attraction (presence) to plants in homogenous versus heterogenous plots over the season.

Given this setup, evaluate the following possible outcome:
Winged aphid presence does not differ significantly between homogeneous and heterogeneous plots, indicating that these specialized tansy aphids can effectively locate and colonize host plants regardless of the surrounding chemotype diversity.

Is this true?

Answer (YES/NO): YES